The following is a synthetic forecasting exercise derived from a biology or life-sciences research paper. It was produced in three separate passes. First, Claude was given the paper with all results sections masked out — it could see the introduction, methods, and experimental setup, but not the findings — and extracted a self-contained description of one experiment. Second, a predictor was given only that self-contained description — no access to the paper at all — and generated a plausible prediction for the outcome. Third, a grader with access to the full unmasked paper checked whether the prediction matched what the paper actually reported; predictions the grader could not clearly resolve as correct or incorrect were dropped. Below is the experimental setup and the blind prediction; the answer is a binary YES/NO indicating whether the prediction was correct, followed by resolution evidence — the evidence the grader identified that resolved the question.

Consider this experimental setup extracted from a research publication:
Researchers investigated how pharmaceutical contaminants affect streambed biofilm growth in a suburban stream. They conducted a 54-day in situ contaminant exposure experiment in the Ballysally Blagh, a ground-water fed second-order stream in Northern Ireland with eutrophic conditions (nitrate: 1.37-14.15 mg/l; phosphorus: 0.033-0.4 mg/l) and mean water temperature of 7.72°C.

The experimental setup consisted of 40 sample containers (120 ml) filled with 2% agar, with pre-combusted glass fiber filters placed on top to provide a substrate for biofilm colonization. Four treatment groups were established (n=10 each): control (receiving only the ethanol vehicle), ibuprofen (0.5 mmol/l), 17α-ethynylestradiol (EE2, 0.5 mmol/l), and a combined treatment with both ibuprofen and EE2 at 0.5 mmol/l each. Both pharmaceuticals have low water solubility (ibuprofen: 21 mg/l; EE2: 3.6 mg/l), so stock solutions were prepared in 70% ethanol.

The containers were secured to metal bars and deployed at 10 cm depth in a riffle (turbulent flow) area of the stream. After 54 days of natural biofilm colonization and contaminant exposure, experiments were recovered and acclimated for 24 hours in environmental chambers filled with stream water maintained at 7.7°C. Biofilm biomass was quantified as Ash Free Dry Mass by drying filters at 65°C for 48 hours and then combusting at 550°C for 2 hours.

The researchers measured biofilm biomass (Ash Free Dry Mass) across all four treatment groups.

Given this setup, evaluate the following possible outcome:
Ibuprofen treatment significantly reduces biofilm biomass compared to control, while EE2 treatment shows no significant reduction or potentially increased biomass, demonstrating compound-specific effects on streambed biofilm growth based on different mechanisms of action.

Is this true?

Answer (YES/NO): NO